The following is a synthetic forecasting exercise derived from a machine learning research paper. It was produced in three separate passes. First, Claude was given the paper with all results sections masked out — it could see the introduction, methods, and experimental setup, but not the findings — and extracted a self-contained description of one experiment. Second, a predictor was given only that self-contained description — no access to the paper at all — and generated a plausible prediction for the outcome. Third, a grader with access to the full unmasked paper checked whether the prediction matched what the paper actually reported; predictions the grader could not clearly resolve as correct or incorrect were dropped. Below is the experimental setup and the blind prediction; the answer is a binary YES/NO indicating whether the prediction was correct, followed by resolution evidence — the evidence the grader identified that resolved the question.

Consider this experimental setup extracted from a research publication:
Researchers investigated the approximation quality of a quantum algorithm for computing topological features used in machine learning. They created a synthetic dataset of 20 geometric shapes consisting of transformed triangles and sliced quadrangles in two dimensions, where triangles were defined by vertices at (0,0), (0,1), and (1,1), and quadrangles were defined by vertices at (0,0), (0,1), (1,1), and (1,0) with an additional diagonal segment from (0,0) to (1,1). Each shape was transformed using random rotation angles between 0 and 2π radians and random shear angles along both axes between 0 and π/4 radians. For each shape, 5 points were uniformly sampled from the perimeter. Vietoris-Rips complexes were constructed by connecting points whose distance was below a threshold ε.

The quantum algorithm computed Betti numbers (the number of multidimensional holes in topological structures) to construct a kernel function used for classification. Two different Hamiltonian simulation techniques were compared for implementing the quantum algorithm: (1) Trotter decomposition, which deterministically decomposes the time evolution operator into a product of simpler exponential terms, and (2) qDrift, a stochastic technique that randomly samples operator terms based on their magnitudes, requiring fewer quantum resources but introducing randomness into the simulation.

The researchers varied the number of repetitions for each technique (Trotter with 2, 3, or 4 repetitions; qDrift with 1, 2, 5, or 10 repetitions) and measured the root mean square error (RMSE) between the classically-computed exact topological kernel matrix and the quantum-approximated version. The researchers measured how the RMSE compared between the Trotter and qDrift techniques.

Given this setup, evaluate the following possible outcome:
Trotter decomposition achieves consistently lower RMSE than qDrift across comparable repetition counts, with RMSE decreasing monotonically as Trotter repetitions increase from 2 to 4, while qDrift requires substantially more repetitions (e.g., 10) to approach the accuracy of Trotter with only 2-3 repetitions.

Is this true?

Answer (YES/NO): NO